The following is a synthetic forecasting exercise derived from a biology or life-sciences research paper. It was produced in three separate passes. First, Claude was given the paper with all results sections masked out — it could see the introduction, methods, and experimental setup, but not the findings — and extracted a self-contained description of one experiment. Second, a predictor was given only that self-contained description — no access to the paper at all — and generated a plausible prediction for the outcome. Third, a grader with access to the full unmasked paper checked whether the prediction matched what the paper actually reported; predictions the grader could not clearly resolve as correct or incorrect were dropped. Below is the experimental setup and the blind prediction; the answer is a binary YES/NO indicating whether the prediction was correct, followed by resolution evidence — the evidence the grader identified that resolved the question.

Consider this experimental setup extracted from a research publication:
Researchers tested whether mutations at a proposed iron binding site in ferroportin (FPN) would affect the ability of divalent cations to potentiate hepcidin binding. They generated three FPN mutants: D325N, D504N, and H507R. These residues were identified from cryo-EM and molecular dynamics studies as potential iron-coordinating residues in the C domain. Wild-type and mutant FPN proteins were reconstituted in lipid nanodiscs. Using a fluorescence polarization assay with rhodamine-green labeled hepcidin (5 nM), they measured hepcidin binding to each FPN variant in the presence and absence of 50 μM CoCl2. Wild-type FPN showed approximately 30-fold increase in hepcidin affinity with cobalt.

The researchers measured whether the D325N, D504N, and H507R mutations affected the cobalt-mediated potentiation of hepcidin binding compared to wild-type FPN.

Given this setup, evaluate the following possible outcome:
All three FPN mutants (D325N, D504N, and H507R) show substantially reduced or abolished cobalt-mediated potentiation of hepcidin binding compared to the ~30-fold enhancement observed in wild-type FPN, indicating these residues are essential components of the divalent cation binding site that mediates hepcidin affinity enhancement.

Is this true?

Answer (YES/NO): YES